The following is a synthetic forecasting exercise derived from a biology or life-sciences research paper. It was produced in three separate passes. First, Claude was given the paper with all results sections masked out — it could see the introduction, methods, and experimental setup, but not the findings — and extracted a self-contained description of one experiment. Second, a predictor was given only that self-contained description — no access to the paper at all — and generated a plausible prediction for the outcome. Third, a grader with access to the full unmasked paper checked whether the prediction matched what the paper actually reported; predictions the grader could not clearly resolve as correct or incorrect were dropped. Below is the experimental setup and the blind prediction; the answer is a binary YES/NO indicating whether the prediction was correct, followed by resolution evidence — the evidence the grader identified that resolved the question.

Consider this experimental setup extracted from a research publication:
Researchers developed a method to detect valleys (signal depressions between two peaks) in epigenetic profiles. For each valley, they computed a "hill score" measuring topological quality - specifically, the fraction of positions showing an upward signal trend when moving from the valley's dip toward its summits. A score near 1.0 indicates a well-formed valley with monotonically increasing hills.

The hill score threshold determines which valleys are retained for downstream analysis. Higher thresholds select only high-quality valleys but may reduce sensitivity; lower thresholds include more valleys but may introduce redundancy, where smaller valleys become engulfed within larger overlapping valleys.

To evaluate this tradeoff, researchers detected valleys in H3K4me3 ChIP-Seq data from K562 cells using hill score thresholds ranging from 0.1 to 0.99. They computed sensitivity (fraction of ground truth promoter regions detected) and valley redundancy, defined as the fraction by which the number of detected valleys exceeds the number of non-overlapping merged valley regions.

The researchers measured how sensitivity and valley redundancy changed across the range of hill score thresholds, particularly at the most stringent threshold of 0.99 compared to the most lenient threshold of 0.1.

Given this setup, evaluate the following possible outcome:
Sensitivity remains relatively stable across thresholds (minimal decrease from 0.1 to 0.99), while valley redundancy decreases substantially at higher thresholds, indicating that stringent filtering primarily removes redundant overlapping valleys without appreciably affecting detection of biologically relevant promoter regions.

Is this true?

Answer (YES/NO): NO